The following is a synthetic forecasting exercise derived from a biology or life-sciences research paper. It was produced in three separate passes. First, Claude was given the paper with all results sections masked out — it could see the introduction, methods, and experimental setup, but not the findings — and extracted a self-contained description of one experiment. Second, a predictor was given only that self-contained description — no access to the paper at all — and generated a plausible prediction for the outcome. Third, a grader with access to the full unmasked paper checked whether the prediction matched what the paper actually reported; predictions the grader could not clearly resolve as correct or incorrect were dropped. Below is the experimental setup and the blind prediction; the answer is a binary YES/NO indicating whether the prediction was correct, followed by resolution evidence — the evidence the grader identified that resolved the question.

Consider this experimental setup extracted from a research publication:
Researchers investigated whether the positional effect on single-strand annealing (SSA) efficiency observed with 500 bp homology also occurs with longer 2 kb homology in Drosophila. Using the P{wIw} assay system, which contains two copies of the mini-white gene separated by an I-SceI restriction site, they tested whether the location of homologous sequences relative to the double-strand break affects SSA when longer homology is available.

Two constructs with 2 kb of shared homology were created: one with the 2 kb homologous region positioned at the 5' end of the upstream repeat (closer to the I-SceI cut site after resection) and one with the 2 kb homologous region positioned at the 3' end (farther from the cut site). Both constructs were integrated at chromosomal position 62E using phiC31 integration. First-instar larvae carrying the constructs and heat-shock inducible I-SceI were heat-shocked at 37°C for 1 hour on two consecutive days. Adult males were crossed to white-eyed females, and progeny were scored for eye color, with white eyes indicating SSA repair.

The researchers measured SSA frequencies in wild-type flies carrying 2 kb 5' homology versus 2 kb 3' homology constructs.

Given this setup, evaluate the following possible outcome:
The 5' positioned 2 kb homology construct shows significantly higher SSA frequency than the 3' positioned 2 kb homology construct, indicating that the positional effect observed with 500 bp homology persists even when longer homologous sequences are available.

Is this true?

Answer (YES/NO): NO